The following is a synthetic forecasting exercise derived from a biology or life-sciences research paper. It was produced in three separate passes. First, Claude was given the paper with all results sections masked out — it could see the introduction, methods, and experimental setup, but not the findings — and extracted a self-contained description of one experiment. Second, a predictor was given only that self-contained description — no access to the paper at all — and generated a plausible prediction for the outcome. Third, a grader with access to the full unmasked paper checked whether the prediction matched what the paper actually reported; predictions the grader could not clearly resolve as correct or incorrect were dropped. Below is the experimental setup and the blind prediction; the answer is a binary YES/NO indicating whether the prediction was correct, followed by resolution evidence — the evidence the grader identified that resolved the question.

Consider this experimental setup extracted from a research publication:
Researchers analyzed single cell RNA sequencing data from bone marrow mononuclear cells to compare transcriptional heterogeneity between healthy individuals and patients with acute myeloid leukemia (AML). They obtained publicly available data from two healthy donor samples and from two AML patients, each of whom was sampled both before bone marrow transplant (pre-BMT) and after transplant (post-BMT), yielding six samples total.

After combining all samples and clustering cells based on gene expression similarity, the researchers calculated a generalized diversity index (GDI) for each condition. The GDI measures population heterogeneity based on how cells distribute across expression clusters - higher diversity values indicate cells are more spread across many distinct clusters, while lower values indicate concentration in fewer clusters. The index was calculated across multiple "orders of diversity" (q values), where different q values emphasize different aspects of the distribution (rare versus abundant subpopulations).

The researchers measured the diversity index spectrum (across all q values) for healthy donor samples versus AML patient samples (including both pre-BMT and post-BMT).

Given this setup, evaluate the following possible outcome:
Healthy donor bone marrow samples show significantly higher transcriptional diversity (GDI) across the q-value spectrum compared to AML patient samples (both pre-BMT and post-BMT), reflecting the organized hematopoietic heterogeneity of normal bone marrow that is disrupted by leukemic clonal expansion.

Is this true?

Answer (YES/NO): NO